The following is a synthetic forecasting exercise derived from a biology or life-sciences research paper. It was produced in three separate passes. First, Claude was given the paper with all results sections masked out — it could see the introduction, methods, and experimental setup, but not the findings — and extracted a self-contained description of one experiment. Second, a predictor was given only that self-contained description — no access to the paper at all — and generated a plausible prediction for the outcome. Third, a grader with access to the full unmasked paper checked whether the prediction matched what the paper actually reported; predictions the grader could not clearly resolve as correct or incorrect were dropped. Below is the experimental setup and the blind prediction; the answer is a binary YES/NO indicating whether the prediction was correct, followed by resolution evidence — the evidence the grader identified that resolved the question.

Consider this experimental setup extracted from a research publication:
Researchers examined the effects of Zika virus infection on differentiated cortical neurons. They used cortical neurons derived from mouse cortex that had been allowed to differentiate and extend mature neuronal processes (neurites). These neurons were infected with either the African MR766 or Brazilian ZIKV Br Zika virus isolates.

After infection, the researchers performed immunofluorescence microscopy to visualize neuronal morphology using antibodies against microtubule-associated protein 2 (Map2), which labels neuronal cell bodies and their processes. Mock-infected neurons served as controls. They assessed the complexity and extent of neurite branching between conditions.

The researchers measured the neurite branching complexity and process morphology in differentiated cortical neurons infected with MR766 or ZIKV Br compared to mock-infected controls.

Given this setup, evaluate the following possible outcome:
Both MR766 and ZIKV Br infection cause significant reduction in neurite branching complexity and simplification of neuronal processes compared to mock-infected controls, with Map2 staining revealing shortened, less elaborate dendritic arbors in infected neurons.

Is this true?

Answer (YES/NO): YES